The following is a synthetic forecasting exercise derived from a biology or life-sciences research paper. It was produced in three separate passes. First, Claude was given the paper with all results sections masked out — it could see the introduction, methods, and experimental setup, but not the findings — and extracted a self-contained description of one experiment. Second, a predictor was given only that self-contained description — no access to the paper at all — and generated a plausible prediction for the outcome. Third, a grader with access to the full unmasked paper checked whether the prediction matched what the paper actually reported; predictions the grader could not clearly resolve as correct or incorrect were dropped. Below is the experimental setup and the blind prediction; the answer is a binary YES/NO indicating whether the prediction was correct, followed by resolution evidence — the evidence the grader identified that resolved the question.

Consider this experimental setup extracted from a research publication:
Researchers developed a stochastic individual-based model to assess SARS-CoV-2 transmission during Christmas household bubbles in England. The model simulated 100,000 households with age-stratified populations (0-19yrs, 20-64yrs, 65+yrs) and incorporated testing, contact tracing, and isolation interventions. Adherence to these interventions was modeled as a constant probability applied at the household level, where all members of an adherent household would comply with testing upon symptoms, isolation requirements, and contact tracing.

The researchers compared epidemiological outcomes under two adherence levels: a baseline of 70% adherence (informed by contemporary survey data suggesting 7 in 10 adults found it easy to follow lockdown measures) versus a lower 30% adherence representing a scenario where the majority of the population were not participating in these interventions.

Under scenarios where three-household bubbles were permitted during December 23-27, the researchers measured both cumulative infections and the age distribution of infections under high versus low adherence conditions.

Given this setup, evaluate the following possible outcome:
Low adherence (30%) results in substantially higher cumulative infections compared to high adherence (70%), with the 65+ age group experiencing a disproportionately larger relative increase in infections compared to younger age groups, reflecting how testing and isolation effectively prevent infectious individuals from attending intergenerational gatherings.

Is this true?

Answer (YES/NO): NO